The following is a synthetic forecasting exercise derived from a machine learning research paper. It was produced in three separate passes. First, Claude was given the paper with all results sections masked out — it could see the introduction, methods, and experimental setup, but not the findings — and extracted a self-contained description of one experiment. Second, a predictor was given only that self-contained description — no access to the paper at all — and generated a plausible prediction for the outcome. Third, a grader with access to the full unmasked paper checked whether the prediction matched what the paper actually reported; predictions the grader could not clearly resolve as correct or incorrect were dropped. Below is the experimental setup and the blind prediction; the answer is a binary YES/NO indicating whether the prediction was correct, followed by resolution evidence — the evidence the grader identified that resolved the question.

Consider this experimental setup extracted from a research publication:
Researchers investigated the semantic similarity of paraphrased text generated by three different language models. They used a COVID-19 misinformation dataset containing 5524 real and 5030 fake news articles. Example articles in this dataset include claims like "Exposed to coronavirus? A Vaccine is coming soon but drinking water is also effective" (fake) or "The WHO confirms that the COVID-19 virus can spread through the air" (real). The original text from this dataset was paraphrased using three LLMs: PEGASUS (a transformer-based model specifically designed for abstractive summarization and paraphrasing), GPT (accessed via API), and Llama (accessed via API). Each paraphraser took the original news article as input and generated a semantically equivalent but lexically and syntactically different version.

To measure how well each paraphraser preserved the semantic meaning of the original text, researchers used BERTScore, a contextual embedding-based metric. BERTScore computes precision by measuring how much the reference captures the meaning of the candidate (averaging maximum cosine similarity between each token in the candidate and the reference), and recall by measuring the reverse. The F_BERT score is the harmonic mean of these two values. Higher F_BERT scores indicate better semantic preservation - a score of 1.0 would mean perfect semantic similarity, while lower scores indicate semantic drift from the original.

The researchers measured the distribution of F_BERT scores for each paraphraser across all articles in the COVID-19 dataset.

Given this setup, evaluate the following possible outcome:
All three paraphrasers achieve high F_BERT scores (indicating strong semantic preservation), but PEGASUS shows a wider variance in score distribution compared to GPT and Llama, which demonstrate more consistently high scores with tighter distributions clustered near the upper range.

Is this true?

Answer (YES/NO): NO